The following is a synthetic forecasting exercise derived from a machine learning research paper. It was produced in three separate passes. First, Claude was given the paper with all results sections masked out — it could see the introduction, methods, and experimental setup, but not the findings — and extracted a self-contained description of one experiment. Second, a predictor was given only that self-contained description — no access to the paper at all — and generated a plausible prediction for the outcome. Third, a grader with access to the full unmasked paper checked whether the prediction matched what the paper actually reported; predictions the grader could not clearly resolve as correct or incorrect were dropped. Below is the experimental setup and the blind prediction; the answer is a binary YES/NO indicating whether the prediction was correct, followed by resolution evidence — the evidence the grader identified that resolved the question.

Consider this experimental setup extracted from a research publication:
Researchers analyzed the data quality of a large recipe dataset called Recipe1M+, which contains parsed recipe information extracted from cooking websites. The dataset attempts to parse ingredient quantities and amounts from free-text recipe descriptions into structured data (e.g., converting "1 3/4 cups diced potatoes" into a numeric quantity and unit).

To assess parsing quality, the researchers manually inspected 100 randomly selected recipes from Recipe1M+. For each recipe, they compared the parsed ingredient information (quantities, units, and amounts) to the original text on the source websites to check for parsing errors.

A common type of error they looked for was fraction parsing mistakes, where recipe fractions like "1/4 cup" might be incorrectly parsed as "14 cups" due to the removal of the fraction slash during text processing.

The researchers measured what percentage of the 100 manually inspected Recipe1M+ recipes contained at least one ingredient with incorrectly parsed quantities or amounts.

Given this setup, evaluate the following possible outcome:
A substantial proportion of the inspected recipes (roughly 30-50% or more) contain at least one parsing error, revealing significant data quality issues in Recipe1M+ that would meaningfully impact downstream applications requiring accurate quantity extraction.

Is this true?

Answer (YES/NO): YES